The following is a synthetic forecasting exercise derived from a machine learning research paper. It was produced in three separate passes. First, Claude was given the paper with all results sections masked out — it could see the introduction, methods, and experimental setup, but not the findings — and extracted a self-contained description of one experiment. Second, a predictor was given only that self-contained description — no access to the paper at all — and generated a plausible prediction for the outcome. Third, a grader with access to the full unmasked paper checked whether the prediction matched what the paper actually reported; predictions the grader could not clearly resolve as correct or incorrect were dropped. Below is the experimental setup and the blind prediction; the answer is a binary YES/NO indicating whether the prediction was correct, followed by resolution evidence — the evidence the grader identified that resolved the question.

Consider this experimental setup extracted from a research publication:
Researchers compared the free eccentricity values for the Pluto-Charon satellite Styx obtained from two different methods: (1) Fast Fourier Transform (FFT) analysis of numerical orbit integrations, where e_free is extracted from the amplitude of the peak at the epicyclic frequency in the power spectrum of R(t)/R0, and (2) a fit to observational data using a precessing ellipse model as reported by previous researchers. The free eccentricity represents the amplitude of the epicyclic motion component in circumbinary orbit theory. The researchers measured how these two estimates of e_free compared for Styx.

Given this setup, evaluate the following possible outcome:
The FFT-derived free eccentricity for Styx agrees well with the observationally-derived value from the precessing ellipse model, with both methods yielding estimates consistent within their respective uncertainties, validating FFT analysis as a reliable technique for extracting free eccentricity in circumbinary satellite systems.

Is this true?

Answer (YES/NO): NO